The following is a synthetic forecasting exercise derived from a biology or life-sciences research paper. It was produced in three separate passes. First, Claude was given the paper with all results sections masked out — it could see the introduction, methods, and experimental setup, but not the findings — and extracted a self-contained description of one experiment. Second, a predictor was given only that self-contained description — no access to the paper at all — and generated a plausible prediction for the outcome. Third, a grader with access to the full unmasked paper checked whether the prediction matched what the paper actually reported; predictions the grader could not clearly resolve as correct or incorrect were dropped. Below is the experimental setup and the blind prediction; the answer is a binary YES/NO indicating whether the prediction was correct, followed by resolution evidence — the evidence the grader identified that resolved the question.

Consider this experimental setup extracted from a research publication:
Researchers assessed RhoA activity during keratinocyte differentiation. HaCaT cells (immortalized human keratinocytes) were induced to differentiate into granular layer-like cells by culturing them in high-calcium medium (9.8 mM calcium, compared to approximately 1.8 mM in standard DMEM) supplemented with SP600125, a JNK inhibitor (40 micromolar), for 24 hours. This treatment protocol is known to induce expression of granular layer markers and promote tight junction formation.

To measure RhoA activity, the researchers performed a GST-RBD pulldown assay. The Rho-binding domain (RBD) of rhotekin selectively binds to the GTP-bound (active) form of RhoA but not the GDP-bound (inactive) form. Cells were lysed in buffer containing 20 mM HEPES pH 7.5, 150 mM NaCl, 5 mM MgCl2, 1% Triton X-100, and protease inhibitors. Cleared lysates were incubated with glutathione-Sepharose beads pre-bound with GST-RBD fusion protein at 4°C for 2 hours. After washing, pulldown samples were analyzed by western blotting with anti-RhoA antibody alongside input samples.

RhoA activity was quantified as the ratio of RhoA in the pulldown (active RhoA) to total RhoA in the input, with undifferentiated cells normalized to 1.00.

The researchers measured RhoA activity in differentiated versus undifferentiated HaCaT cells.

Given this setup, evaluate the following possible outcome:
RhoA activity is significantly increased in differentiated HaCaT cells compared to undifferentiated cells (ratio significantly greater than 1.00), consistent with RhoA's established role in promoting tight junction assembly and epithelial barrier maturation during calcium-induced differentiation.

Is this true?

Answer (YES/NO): YES